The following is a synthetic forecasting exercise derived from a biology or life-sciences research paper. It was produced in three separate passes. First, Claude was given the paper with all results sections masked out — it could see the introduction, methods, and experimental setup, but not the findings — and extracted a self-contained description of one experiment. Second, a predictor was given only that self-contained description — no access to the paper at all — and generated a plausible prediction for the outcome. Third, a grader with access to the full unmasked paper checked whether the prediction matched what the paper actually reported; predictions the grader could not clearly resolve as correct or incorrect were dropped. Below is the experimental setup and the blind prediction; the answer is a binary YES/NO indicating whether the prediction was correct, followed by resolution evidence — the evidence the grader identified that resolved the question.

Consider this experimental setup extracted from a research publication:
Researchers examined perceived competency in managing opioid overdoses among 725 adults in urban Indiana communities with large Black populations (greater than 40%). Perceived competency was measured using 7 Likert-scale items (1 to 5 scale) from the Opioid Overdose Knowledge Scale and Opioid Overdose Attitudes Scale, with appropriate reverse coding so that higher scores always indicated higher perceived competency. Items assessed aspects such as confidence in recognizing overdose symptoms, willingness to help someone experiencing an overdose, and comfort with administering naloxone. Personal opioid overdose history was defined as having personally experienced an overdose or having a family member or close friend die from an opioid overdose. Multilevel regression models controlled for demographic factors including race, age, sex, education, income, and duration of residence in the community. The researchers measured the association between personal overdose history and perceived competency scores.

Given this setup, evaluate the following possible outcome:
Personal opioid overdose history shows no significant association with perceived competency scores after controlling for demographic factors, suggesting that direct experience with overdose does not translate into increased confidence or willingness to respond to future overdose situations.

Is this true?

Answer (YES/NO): NO